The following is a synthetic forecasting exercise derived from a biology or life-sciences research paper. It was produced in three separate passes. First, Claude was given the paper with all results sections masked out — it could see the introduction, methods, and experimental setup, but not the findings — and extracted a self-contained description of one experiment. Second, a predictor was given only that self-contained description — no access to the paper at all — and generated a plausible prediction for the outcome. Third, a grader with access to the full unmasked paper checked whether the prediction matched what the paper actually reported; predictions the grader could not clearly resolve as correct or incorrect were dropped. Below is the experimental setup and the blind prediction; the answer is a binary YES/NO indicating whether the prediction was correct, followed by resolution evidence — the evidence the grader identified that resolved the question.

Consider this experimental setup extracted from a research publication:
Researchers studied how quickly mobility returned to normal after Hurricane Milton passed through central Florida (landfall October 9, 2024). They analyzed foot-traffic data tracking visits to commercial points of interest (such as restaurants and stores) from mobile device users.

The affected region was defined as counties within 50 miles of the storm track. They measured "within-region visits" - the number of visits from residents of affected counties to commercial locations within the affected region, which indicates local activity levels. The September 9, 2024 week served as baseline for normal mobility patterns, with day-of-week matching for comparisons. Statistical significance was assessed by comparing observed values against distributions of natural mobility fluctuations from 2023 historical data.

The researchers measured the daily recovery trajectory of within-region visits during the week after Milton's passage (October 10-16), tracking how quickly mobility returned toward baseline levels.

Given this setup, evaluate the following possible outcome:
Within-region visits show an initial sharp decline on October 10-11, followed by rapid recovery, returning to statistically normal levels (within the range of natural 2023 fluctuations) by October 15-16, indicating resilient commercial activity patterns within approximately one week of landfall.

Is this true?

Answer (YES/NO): NO